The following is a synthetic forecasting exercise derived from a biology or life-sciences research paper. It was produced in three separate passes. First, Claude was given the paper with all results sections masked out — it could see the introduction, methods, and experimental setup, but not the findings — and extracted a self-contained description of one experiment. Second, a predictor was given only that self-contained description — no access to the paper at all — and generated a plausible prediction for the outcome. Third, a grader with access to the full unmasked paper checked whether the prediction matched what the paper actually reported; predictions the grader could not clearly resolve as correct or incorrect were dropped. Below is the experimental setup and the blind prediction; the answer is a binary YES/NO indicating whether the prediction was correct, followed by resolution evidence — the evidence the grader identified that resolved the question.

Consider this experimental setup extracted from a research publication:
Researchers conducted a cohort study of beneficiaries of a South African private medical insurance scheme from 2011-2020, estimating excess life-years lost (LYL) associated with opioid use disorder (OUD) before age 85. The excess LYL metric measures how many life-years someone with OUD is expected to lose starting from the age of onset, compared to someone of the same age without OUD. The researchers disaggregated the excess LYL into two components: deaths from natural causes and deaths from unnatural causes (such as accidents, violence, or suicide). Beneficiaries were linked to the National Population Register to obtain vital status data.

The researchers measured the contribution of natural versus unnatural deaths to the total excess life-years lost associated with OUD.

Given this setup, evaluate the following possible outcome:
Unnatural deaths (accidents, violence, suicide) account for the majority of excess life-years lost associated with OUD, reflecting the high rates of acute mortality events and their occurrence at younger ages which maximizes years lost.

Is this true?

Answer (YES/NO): NO